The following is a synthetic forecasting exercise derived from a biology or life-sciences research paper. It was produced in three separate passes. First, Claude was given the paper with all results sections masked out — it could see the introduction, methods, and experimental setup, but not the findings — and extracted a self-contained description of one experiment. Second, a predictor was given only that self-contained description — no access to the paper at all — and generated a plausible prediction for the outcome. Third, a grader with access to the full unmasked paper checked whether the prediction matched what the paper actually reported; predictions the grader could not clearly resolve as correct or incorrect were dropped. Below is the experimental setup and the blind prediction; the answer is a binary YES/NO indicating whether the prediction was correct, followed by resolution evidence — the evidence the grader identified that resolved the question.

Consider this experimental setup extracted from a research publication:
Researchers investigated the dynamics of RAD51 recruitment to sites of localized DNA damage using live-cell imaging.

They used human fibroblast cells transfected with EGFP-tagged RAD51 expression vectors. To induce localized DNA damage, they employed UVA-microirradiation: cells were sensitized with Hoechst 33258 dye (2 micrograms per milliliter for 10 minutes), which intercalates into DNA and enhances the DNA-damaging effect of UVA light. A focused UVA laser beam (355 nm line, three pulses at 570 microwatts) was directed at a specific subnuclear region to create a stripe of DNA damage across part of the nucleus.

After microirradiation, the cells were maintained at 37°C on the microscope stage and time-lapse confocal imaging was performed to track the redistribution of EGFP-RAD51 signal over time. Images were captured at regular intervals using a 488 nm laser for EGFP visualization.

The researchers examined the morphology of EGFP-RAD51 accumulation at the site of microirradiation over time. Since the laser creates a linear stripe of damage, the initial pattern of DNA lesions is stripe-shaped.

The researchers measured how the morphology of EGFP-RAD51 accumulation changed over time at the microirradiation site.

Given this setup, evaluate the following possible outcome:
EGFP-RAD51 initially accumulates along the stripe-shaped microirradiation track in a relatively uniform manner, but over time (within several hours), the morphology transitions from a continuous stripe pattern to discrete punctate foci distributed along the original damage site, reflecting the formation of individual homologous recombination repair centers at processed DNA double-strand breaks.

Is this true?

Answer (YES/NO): NO